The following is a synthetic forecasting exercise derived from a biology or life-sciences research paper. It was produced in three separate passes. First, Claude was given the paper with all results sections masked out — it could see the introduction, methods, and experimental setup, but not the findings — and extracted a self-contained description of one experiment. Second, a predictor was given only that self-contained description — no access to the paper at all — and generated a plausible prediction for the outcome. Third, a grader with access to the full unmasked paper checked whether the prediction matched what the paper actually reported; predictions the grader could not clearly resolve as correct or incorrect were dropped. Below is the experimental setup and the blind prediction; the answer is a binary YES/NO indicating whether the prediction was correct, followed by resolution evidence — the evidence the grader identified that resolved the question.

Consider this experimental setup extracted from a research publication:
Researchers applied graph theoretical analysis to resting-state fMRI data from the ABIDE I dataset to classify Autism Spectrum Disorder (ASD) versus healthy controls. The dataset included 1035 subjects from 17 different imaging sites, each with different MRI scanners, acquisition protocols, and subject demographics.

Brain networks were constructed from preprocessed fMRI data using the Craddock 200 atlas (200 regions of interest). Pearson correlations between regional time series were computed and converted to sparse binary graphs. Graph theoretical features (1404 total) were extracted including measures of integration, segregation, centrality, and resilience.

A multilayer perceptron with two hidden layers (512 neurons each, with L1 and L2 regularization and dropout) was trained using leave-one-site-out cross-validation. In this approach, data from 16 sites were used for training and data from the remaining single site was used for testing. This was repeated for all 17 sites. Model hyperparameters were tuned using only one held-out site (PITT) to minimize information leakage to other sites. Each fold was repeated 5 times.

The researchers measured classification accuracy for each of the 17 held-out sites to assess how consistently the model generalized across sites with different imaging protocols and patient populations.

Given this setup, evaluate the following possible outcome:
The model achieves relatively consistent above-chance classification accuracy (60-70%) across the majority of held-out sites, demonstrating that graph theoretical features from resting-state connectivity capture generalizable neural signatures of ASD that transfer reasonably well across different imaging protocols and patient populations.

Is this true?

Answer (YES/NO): NO